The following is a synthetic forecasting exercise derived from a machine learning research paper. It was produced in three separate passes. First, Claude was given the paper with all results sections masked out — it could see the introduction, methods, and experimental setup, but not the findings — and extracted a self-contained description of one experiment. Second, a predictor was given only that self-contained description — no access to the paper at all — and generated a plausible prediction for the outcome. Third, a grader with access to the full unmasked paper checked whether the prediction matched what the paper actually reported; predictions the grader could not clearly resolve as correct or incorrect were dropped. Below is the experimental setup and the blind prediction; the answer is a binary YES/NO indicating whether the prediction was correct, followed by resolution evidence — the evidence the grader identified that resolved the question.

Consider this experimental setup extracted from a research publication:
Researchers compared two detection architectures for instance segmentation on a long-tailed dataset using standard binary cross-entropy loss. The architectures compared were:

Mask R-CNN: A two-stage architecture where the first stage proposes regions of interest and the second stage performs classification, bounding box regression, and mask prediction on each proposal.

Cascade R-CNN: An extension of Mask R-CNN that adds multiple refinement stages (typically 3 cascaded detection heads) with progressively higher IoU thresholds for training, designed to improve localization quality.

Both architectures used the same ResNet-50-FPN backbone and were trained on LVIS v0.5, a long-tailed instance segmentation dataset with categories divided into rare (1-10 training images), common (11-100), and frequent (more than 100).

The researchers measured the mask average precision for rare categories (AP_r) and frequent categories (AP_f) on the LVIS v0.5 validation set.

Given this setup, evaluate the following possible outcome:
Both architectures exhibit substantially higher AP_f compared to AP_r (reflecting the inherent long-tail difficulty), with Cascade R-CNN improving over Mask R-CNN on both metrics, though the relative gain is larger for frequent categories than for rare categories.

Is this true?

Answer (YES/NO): NO